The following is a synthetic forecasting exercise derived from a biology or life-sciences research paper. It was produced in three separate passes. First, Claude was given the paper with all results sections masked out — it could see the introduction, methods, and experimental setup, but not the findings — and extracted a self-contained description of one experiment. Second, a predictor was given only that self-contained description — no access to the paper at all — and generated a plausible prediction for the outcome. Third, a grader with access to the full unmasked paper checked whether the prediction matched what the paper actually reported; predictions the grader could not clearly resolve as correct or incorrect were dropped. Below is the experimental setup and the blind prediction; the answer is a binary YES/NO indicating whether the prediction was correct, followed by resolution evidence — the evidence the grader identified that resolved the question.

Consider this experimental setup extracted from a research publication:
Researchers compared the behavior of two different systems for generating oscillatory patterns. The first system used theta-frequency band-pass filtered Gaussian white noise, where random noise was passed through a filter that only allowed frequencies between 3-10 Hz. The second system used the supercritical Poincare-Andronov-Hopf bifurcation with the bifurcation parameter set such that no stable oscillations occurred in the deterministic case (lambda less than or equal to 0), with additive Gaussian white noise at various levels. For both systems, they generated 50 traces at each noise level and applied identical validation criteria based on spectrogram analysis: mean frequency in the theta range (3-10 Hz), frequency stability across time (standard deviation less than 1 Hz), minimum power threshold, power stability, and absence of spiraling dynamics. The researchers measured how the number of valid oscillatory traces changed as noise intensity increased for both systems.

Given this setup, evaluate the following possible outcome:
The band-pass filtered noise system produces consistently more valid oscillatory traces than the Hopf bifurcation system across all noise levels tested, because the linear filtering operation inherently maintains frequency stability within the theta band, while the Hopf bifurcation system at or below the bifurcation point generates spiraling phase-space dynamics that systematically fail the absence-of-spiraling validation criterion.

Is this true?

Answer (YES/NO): NO